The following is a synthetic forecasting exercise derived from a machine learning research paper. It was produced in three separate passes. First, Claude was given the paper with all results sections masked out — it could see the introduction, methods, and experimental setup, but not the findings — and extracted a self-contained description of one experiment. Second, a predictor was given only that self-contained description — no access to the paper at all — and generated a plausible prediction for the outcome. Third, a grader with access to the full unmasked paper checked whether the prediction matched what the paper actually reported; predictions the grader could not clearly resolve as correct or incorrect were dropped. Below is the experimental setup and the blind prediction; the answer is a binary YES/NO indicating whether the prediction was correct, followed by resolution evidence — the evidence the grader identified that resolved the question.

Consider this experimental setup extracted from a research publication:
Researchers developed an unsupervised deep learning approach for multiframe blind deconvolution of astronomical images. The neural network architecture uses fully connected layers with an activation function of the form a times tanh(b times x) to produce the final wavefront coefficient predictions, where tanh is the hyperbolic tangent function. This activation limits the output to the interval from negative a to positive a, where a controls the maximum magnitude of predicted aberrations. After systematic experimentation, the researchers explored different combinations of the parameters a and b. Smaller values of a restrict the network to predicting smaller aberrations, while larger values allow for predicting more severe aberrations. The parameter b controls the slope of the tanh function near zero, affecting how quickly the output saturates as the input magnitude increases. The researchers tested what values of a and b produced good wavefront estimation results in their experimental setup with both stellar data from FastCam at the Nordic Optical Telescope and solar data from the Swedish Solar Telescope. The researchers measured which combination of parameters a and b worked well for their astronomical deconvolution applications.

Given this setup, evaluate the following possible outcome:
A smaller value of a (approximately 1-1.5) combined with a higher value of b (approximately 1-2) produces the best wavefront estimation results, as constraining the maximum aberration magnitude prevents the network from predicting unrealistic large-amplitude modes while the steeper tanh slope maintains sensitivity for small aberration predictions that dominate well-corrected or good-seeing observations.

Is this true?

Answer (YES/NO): NO